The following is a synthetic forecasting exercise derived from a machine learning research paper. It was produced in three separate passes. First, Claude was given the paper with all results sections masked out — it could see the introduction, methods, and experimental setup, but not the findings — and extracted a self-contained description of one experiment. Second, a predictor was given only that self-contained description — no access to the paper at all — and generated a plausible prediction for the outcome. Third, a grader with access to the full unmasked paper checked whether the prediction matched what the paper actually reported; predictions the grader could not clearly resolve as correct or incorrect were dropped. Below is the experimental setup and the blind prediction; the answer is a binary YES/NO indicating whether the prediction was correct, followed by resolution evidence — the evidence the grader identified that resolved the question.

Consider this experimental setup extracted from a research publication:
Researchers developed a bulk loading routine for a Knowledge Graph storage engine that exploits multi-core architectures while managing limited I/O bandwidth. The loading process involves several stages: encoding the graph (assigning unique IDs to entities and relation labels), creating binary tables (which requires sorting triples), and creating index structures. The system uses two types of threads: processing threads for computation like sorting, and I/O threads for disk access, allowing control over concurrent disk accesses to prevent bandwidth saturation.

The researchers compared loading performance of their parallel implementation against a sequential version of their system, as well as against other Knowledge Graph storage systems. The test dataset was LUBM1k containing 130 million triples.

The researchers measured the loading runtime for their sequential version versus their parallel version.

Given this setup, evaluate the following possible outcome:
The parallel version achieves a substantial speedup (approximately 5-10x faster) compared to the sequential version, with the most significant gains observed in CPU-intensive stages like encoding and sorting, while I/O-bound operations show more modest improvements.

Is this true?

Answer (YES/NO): NO